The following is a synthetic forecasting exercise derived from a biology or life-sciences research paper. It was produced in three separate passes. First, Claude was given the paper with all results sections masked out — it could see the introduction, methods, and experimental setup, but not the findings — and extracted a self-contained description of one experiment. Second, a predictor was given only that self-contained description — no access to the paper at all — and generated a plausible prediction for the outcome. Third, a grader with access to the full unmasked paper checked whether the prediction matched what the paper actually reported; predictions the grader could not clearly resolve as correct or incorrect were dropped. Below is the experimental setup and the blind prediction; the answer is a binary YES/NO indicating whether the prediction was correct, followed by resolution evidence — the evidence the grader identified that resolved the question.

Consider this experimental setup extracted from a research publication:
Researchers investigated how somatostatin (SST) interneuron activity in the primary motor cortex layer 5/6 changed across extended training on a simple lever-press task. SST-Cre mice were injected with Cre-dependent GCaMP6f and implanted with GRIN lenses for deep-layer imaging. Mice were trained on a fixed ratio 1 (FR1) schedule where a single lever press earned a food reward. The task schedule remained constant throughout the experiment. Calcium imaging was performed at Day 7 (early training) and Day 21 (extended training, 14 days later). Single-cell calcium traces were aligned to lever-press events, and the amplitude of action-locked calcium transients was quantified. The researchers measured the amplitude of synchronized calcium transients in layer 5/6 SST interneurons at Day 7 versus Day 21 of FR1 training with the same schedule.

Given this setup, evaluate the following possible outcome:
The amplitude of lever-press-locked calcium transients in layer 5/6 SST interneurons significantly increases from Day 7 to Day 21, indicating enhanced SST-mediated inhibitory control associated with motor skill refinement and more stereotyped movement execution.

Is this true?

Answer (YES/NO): NO